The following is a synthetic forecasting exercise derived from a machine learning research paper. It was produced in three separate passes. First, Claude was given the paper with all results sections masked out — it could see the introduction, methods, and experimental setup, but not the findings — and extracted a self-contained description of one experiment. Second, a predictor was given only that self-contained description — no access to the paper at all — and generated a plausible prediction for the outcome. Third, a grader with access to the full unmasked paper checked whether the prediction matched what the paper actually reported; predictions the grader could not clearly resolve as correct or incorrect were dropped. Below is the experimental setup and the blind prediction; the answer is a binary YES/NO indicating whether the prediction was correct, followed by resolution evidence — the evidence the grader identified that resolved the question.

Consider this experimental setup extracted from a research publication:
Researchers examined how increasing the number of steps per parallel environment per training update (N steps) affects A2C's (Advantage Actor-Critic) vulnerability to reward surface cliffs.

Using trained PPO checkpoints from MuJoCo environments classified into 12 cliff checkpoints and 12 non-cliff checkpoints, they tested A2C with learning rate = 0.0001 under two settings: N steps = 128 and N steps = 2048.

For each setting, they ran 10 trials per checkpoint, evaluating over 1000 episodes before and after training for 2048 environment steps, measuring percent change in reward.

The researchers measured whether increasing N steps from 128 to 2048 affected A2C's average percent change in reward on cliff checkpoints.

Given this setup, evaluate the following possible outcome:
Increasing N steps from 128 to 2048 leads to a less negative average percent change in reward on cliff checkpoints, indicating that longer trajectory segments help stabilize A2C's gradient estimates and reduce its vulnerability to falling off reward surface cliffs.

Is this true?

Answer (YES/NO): NO